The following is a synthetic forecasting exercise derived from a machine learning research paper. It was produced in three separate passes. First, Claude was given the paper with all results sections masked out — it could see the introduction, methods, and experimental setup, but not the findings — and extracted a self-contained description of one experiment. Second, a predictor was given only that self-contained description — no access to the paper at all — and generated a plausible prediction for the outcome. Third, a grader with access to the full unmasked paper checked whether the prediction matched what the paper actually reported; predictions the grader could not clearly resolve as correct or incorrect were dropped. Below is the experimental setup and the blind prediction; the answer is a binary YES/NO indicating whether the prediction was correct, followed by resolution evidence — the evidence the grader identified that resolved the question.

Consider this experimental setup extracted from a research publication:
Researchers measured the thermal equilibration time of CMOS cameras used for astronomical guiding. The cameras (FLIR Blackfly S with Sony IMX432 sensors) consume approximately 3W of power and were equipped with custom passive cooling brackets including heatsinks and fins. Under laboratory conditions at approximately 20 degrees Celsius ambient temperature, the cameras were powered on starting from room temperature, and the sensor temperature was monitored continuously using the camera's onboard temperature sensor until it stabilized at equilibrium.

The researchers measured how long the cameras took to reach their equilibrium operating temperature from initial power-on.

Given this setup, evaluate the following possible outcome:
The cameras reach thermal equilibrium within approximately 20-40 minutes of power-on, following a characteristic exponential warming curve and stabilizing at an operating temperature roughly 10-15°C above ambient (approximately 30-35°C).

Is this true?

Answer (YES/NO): NO